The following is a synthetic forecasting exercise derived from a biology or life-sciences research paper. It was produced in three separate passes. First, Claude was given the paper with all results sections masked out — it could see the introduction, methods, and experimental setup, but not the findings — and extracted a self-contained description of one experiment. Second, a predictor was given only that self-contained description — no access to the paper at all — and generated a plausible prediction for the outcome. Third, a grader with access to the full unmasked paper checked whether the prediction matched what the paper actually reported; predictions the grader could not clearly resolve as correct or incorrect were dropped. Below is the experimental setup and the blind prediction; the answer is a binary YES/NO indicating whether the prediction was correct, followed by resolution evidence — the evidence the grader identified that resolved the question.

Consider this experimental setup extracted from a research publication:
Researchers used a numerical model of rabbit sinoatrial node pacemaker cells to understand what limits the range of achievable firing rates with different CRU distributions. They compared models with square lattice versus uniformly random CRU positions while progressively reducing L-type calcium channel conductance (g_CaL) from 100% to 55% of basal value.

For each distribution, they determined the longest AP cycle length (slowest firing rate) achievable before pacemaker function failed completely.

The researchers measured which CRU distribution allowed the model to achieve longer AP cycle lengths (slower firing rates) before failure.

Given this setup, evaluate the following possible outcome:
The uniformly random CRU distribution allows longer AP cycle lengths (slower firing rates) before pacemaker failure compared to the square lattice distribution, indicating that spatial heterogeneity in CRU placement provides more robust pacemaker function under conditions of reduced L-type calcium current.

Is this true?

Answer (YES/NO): NO